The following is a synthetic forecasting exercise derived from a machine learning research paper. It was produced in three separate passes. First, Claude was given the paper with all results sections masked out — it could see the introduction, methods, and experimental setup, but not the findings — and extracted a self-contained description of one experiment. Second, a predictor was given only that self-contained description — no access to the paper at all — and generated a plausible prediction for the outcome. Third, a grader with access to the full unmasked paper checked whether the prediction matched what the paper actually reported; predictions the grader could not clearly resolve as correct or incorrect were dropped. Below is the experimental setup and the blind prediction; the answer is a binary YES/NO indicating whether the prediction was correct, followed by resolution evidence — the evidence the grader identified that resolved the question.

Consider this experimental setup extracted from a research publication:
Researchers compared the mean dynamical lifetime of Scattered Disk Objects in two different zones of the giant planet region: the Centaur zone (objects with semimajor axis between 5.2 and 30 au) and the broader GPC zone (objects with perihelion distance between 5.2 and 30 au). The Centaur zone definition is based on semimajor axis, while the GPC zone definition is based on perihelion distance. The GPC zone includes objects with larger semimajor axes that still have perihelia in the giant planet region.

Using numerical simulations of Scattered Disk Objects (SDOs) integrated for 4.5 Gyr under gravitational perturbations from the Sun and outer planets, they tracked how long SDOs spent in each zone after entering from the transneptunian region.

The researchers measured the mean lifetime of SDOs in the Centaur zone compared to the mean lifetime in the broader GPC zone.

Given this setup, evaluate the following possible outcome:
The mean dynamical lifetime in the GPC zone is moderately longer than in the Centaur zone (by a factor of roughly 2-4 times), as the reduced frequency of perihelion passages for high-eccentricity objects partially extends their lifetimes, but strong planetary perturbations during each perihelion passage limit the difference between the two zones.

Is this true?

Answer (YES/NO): NO